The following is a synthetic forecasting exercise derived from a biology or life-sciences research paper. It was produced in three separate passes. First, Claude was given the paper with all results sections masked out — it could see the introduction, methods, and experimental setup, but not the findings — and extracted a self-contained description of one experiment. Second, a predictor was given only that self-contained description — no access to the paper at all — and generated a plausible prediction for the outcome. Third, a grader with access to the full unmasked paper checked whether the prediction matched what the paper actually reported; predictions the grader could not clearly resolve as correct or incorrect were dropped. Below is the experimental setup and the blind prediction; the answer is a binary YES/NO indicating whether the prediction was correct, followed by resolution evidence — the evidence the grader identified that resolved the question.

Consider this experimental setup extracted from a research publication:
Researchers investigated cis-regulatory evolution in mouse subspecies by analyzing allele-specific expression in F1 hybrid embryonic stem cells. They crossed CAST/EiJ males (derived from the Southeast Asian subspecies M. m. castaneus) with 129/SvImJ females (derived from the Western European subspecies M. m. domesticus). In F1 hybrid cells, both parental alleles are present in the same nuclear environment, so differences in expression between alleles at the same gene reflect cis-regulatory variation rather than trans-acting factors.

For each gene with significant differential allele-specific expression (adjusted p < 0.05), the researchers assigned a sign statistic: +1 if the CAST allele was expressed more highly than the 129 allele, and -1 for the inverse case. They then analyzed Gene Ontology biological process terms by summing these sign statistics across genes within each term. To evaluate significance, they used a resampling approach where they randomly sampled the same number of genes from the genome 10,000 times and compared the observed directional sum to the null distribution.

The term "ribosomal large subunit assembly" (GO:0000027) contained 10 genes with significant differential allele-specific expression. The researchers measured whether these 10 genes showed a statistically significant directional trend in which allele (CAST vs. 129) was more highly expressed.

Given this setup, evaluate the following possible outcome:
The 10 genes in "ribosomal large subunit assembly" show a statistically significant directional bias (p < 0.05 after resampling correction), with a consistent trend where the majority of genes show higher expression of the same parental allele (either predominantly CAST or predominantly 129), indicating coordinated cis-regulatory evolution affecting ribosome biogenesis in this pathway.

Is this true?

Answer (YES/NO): YES